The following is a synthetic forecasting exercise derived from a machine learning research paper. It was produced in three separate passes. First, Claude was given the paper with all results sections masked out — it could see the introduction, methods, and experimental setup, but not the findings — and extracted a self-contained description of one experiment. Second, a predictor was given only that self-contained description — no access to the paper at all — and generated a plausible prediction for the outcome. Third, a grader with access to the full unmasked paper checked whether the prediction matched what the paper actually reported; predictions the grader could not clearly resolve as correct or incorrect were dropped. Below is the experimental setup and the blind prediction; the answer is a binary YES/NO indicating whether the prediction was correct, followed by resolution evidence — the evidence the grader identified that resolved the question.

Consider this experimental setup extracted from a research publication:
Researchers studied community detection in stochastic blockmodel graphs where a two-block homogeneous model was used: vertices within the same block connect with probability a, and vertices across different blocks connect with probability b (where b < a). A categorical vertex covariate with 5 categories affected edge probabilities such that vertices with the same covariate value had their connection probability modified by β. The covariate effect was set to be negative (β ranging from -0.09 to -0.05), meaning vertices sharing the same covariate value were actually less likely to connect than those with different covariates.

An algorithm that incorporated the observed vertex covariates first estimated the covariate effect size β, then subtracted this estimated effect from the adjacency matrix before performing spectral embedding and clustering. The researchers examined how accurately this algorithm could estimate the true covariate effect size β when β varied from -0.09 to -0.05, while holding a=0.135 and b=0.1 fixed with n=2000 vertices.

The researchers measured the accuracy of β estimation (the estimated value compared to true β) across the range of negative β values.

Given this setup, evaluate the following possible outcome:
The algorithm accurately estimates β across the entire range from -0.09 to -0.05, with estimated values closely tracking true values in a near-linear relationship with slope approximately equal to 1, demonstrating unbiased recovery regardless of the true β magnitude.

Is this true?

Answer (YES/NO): NO